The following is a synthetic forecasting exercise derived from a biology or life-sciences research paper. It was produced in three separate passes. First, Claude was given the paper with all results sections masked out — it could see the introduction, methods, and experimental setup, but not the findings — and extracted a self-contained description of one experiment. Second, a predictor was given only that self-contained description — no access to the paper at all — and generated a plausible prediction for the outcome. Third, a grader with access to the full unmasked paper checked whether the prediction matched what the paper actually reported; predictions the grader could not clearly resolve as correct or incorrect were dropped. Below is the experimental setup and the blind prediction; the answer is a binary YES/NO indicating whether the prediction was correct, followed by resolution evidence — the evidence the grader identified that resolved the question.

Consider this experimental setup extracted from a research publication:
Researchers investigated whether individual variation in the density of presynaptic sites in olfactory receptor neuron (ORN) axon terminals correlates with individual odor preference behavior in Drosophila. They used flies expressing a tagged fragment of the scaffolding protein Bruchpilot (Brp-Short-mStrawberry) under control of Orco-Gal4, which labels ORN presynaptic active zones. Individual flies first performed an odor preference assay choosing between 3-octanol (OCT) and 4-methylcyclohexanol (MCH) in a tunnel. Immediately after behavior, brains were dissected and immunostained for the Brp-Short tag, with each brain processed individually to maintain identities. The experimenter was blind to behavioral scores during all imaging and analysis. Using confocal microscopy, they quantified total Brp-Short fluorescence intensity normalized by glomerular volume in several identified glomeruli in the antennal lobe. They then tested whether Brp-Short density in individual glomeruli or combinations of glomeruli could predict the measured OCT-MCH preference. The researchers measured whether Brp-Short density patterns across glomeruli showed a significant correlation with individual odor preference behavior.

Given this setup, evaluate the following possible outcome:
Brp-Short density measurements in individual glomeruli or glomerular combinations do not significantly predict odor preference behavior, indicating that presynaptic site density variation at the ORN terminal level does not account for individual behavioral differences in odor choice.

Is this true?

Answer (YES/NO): NO